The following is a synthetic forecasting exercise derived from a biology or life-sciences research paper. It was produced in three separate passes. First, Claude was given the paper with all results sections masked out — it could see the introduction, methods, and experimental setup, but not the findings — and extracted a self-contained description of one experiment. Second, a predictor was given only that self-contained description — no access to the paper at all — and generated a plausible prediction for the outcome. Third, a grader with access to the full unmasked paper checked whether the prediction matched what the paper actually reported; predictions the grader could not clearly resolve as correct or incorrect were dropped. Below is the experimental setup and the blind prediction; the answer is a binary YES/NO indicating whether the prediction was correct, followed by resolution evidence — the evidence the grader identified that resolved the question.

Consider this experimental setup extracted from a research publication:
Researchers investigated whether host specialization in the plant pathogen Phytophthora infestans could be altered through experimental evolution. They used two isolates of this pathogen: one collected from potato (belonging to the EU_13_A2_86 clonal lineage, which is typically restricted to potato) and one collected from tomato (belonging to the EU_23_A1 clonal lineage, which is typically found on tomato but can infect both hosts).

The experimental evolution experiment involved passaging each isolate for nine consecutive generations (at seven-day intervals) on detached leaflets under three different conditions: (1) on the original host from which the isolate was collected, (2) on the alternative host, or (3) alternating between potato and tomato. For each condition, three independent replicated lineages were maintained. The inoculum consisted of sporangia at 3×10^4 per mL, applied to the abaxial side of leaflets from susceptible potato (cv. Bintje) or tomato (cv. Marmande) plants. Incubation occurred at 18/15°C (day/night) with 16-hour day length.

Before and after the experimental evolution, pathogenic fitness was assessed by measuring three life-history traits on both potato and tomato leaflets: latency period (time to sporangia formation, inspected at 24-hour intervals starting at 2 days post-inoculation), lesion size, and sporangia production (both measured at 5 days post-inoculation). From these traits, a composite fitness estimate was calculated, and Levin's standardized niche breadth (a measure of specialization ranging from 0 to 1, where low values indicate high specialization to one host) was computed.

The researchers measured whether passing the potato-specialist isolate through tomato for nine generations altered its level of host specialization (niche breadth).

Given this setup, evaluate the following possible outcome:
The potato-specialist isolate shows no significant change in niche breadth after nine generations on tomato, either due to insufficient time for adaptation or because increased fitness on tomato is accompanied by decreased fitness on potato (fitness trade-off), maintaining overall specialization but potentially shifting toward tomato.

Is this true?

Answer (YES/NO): NO